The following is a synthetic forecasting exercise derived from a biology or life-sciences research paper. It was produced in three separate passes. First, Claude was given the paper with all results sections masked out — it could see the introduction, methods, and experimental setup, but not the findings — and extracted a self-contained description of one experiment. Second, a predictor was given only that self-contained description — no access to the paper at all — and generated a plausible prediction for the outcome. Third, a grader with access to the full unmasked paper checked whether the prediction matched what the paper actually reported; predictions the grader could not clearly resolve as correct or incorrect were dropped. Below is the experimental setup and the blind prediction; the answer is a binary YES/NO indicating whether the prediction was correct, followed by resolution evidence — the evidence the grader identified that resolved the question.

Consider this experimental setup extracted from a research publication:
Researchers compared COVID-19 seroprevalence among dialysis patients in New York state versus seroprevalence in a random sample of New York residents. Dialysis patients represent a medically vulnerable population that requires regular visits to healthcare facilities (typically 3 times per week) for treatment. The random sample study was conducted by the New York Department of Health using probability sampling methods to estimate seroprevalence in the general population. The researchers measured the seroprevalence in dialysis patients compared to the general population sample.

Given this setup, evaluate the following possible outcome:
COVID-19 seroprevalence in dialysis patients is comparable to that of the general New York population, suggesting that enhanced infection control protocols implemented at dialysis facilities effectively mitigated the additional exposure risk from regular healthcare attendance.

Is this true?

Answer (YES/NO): NO